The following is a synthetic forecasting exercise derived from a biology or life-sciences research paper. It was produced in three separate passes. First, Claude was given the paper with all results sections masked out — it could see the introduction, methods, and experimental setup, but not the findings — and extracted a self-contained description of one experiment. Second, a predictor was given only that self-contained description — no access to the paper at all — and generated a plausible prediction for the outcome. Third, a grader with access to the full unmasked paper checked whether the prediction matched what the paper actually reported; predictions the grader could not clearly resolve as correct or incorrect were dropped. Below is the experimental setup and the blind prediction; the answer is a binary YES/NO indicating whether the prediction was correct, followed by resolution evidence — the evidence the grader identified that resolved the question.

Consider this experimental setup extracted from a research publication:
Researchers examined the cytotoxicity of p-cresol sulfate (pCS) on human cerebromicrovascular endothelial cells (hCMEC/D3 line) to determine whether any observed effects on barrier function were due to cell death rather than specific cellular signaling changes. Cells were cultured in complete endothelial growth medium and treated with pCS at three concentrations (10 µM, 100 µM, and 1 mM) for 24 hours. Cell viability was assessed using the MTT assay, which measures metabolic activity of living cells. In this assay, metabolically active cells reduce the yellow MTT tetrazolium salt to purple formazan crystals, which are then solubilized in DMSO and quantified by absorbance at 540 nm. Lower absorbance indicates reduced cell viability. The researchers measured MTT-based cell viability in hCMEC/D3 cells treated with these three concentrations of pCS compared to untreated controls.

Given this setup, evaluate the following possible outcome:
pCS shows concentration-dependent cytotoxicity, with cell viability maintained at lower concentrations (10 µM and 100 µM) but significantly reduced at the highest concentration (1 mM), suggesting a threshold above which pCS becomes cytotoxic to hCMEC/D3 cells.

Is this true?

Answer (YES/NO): NO